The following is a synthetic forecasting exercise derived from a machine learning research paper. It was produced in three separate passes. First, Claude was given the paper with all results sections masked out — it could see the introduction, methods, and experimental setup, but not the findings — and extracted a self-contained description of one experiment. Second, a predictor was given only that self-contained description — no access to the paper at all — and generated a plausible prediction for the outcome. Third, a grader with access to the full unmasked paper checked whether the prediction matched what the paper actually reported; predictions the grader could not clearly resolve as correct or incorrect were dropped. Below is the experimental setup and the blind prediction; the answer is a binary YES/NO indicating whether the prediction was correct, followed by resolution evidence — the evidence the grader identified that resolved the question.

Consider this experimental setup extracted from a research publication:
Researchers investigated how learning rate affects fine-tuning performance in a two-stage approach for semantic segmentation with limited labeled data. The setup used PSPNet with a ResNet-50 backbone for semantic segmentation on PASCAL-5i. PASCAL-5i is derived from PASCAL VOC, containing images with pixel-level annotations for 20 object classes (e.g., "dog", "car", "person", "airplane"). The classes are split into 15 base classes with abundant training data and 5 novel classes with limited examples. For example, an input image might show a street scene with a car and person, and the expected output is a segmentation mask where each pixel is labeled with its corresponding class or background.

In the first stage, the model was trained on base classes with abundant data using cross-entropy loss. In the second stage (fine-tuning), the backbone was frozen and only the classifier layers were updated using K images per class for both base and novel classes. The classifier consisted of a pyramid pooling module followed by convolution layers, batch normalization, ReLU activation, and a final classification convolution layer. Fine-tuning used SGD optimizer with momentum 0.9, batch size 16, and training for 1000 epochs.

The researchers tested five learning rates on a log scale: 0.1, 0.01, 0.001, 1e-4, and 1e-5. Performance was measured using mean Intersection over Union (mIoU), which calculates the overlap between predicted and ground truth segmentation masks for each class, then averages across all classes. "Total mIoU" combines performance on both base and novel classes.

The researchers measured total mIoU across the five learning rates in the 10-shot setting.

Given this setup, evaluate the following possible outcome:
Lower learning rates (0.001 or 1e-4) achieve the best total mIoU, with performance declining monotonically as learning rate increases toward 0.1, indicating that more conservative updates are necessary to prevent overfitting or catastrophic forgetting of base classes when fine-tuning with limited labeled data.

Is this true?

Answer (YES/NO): NO